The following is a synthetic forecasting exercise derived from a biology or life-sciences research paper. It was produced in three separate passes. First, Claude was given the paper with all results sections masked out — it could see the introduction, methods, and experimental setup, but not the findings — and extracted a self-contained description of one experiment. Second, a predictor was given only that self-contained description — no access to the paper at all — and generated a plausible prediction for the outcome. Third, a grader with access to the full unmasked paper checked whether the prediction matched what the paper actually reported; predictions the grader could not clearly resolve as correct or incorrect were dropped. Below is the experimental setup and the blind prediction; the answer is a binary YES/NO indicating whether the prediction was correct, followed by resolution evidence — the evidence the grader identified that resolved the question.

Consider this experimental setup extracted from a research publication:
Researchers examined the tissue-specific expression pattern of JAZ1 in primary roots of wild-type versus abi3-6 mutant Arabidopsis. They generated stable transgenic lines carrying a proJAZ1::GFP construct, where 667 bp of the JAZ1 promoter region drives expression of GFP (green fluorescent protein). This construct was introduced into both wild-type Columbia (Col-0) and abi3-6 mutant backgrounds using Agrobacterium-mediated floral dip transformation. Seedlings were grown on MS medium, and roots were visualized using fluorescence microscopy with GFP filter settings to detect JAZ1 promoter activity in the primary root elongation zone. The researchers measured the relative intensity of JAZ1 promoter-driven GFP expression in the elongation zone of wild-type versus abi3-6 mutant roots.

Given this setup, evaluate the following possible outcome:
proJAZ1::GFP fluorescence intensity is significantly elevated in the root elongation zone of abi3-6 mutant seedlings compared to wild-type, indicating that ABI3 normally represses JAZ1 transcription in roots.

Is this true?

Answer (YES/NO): YES